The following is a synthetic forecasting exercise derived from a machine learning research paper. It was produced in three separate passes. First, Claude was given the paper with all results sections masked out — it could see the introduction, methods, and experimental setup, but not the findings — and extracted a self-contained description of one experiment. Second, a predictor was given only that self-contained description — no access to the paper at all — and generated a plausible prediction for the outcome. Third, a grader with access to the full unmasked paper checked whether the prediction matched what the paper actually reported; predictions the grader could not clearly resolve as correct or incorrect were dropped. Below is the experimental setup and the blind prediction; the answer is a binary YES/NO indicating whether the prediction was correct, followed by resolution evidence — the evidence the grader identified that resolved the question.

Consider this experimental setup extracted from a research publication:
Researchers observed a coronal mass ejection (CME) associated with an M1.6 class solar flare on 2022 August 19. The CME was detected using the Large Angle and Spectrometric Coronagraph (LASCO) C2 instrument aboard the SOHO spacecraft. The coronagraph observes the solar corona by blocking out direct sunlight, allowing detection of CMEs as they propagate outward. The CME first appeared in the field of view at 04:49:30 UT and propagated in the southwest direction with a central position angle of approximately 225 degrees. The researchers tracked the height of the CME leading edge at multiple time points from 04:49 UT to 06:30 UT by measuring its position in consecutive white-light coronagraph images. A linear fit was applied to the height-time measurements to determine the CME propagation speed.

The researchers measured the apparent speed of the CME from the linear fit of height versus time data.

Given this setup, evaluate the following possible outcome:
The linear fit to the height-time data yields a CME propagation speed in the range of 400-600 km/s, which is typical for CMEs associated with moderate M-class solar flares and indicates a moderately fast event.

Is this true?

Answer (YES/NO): NO